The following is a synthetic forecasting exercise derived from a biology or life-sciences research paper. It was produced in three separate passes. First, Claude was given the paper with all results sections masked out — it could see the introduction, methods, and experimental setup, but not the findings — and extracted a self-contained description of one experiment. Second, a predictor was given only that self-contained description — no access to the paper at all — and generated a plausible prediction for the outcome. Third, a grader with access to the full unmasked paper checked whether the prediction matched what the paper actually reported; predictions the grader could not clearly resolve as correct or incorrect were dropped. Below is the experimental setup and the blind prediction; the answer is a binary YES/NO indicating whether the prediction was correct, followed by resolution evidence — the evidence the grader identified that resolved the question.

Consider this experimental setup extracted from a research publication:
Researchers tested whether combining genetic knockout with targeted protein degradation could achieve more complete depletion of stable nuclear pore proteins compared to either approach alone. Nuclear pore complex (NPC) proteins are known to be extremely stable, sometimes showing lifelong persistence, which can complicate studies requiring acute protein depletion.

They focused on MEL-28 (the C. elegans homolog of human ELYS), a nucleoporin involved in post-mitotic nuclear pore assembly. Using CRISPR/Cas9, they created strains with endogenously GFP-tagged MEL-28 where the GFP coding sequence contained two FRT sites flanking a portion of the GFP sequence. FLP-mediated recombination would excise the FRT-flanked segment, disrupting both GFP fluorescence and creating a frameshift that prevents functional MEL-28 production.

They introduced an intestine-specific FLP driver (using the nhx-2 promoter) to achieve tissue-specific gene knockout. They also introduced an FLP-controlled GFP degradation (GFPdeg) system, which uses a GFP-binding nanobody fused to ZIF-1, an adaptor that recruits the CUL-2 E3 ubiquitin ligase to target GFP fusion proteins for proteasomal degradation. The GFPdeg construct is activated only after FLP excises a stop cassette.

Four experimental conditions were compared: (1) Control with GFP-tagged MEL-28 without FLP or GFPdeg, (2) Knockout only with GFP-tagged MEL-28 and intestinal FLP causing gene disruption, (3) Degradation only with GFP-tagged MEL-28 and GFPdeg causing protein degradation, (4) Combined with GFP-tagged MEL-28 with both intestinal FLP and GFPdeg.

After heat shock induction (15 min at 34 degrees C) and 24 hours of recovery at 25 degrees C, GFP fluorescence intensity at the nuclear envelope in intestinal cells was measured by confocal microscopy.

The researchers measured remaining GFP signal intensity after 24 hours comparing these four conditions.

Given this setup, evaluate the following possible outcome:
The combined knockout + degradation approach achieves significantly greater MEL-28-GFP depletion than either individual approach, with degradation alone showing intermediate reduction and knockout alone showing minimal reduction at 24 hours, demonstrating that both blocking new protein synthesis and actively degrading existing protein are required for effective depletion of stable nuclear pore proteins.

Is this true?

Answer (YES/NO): NO